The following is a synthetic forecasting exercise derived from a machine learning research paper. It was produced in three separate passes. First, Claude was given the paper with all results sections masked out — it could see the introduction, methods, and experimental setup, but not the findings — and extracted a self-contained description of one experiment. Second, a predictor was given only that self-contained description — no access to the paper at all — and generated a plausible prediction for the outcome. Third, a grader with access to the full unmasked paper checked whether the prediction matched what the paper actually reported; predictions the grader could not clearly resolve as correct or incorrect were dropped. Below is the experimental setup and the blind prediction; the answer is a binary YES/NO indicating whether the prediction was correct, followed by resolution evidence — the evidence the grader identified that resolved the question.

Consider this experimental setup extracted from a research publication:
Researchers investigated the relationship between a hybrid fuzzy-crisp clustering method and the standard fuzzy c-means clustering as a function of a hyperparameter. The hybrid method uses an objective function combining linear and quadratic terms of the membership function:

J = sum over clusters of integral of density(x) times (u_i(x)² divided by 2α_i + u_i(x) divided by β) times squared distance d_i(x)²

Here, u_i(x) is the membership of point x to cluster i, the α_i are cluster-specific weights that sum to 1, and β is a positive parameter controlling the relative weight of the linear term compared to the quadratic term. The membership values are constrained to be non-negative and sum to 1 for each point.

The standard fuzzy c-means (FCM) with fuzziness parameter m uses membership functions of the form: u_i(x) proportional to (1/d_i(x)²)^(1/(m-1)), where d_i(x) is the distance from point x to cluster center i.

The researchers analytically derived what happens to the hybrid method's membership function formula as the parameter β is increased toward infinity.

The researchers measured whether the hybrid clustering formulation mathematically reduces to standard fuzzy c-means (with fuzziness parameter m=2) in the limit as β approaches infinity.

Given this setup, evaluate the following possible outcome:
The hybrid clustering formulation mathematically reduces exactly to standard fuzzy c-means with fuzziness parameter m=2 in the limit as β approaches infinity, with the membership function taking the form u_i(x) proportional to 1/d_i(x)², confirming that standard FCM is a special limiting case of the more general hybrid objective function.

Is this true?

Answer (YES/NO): NO